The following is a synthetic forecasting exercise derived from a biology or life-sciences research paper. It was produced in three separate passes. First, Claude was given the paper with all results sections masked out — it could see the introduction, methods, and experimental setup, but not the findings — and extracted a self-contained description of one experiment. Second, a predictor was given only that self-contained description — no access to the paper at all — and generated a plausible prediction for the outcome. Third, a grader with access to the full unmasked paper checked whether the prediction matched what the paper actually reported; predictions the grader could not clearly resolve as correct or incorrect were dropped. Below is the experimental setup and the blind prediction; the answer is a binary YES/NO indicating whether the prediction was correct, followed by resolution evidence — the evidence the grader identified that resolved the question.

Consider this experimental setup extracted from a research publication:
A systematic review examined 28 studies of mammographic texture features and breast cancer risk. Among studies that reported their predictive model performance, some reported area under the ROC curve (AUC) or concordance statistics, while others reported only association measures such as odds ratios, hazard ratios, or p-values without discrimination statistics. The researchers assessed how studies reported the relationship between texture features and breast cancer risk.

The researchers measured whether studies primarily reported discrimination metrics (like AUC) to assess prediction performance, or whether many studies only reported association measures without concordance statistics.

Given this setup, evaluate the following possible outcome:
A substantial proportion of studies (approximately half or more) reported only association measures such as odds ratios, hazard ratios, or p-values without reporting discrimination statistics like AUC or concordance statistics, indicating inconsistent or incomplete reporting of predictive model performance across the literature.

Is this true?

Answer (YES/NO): NO